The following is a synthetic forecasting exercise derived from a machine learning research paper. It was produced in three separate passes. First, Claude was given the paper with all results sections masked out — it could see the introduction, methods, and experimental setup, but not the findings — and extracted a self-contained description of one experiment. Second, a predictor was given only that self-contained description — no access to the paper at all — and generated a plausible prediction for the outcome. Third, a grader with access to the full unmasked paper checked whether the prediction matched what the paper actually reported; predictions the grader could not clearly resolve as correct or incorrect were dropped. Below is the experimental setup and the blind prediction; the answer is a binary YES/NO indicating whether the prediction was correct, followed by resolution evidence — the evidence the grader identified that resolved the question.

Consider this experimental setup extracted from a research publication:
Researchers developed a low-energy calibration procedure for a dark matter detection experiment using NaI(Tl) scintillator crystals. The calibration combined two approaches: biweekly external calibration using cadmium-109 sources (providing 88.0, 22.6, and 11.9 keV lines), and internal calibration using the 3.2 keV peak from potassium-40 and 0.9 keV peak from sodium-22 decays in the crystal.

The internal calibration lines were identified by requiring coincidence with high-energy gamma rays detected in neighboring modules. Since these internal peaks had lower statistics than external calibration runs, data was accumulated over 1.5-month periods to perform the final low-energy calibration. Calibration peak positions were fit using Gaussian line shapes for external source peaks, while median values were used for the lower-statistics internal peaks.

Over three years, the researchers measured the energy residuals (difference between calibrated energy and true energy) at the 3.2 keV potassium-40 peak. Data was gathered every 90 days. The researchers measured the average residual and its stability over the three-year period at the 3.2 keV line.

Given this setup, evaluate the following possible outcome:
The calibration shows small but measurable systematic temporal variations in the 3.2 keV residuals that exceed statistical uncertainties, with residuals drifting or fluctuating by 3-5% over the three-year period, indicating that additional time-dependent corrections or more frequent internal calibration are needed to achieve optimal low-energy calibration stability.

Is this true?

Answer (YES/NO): NO